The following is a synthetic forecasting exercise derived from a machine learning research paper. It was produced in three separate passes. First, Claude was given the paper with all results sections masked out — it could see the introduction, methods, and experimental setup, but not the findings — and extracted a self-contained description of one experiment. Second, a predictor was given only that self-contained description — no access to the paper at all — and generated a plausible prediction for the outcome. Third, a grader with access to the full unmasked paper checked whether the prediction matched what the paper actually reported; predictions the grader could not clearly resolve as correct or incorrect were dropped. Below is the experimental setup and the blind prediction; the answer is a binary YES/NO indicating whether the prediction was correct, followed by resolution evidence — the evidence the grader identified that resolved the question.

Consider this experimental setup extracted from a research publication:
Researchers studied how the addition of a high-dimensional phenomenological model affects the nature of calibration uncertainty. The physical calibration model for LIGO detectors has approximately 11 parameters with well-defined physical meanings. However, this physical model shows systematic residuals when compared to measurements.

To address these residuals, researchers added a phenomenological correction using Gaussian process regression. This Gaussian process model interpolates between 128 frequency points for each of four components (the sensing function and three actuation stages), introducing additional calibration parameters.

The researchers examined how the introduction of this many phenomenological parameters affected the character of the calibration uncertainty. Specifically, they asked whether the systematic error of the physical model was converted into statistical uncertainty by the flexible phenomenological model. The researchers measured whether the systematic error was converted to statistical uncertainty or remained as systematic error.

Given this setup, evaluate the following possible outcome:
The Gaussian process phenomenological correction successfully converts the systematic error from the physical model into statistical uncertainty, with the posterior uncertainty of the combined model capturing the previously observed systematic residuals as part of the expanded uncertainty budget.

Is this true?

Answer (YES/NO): YES